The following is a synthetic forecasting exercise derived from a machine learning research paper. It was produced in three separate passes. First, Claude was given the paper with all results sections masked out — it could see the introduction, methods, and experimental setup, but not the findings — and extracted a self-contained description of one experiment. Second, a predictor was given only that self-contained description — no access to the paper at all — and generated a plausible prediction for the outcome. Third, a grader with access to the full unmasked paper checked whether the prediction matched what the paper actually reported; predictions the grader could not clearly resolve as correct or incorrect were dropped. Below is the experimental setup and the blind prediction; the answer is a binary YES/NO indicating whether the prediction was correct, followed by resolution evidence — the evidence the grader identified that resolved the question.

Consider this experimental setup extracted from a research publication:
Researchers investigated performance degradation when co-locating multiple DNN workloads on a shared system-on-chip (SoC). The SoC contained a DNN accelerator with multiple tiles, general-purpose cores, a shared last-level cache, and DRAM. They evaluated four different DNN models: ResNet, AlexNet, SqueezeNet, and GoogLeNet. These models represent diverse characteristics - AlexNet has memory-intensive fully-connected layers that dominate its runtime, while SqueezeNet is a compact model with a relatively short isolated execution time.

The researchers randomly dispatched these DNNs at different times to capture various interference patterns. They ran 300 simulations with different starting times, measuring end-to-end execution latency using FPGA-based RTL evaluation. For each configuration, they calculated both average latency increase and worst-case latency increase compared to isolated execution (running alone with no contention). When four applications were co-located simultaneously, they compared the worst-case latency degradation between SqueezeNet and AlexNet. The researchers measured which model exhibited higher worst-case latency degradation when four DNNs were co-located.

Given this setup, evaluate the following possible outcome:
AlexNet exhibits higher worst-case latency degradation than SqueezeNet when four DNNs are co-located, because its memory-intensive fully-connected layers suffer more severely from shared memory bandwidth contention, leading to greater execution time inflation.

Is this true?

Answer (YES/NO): NO